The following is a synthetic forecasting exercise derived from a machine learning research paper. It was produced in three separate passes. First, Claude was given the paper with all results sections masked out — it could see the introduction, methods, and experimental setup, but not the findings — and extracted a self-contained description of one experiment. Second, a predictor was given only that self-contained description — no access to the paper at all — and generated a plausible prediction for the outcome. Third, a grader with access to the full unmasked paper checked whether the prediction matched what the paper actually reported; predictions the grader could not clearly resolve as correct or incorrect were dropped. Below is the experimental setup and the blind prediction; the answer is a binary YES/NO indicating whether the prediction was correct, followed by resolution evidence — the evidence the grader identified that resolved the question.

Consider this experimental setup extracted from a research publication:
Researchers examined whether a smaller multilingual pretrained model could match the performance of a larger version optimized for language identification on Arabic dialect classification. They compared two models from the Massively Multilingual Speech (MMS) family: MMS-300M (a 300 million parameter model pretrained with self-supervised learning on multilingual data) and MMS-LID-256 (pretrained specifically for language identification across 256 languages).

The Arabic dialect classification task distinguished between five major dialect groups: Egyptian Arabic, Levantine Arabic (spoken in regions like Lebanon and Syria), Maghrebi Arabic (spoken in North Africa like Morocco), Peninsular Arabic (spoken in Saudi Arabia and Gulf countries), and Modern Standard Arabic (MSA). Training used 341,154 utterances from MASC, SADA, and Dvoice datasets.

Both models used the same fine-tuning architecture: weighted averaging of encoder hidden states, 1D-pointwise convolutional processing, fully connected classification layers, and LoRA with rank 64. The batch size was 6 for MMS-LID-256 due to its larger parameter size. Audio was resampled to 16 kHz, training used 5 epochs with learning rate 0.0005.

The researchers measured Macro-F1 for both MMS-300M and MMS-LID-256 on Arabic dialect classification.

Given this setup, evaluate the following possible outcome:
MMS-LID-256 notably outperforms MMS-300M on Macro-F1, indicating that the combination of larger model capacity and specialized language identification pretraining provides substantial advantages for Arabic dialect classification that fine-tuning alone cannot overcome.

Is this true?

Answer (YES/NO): YES